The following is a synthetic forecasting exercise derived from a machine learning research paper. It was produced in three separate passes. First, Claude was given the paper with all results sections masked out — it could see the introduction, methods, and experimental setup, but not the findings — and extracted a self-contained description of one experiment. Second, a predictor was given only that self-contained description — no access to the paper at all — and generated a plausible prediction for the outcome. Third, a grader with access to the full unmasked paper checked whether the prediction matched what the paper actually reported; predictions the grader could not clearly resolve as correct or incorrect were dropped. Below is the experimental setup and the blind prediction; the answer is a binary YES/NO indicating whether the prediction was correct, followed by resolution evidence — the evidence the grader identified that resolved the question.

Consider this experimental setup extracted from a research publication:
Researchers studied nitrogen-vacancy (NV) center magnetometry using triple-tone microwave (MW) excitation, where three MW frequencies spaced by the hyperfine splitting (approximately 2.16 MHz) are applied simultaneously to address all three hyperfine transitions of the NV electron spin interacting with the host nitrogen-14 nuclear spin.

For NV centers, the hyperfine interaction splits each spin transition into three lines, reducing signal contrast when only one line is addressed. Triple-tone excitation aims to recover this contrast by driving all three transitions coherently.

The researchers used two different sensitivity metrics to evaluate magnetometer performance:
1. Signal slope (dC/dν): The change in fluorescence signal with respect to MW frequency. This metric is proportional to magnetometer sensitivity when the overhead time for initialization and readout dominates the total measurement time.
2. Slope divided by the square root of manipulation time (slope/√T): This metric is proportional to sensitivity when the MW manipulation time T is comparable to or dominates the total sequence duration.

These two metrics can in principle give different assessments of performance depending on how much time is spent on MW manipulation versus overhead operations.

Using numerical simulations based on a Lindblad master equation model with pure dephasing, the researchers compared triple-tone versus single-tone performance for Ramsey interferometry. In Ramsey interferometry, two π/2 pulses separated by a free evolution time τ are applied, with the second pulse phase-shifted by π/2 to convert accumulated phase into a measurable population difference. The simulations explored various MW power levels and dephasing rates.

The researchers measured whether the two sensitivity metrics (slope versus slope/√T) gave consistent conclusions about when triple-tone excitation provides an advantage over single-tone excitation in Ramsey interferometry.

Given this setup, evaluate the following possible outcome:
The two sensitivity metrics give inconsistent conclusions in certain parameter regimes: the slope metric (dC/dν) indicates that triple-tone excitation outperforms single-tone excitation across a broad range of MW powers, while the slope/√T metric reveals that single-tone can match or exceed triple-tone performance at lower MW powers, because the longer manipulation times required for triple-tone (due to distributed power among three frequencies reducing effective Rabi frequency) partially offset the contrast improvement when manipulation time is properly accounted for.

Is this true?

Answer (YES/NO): NO